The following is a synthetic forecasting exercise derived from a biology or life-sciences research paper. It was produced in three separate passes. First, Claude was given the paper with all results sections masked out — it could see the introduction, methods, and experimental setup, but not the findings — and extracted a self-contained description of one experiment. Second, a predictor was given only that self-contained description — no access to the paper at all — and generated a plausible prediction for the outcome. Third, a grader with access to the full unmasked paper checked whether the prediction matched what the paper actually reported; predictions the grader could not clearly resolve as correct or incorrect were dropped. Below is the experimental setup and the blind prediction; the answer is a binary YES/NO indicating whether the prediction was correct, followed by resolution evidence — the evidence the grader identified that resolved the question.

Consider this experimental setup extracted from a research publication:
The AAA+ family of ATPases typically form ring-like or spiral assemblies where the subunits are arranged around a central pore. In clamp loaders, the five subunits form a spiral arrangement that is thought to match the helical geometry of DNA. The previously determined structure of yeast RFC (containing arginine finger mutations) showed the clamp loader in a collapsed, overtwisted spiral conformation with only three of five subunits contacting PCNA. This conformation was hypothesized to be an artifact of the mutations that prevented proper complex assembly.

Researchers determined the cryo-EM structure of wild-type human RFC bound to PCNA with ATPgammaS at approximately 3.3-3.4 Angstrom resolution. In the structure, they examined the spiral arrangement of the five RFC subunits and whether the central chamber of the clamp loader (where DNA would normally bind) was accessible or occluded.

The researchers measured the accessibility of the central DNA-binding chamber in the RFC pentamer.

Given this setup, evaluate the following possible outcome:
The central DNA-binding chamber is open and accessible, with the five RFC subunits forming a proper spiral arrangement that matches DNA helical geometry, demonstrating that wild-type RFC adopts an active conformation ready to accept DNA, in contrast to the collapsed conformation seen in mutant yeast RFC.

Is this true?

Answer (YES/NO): NO